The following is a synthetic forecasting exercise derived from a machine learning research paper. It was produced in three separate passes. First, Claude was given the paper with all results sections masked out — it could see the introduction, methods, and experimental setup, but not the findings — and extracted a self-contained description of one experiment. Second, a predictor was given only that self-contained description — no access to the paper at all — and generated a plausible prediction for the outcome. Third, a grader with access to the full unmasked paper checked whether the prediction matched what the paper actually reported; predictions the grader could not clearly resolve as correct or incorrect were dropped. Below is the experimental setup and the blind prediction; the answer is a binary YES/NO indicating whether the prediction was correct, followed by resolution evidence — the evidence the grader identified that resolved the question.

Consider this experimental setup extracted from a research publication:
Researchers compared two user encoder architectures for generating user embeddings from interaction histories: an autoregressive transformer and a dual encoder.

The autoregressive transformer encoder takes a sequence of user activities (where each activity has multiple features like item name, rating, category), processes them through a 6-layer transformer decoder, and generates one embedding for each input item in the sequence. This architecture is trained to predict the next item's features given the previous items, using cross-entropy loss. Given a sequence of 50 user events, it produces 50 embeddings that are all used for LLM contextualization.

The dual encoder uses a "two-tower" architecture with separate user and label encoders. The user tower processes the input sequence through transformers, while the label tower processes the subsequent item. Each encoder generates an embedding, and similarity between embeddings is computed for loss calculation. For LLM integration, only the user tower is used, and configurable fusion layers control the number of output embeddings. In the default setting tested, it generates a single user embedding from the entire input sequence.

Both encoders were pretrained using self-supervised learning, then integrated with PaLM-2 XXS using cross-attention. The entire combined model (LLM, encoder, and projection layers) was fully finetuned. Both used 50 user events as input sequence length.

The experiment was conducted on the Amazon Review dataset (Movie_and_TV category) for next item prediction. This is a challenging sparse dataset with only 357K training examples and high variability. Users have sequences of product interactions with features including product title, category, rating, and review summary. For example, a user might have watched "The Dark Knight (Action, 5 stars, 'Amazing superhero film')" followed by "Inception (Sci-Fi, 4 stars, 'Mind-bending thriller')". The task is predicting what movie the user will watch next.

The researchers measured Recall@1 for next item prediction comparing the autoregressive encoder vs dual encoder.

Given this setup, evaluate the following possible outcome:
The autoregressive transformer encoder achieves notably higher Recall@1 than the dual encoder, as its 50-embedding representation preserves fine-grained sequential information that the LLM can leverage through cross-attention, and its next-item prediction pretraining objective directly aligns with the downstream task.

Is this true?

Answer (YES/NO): YES